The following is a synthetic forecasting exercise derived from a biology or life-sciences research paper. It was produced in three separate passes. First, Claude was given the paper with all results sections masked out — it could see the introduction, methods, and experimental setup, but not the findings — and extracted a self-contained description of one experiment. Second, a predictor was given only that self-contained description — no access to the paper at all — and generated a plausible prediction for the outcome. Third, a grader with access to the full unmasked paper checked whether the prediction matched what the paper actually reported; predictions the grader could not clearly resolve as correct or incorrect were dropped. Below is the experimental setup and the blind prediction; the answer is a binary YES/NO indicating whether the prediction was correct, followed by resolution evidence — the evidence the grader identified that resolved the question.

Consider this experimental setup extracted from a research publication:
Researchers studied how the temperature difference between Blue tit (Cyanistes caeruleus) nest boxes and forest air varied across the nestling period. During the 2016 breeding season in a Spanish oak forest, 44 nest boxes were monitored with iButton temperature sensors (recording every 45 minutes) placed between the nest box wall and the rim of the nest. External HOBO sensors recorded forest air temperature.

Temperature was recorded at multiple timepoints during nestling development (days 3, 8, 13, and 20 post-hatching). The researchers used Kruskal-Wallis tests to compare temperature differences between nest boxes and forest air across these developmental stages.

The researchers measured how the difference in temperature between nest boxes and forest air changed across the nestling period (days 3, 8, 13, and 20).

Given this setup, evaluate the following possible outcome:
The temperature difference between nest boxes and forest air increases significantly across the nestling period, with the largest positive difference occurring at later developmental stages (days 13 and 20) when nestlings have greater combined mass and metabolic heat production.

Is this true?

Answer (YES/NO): NO